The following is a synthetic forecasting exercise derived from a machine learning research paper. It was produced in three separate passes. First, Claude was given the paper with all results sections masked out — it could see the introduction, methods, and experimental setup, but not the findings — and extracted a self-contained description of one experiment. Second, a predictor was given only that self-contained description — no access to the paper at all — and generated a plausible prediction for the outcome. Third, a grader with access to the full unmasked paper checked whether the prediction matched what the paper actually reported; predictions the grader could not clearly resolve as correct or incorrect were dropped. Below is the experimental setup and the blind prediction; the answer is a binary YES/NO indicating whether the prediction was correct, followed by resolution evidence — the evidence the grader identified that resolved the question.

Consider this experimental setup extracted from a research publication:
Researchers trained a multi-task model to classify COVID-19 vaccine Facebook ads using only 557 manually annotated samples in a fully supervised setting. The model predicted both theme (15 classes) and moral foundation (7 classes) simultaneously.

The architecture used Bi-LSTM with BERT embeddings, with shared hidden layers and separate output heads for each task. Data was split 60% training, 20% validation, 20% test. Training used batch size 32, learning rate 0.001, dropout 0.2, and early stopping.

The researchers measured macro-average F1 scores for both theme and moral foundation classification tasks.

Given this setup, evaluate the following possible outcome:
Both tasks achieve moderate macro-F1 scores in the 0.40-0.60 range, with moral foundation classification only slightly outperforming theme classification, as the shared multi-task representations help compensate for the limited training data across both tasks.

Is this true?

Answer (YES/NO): NO